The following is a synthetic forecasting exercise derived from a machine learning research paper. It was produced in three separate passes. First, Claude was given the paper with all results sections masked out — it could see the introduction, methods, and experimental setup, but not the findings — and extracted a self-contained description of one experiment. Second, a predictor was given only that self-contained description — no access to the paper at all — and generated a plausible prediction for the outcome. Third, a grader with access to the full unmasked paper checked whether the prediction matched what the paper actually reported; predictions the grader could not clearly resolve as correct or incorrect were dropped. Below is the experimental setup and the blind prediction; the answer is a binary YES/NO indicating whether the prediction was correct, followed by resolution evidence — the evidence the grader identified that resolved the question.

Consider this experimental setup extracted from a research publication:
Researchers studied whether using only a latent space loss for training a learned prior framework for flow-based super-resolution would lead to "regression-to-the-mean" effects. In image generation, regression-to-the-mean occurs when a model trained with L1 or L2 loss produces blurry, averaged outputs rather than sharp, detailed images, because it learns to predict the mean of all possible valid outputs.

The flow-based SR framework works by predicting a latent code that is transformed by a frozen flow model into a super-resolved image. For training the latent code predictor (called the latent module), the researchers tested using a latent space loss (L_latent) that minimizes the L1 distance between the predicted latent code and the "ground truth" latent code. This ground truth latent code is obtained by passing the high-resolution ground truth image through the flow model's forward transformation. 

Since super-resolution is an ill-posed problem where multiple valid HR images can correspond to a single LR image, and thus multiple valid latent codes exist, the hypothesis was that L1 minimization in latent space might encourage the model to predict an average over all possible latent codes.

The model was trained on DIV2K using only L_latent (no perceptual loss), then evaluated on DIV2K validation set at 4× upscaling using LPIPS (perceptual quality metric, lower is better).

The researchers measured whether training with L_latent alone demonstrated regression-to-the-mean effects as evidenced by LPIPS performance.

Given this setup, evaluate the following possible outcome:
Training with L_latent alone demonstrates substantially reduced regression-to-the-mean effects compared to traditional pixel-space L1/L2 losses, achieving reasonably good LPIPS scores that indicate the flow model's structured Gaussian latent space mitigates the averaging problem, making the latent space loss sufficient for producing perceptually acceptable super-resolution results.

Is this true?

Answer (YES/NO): NO